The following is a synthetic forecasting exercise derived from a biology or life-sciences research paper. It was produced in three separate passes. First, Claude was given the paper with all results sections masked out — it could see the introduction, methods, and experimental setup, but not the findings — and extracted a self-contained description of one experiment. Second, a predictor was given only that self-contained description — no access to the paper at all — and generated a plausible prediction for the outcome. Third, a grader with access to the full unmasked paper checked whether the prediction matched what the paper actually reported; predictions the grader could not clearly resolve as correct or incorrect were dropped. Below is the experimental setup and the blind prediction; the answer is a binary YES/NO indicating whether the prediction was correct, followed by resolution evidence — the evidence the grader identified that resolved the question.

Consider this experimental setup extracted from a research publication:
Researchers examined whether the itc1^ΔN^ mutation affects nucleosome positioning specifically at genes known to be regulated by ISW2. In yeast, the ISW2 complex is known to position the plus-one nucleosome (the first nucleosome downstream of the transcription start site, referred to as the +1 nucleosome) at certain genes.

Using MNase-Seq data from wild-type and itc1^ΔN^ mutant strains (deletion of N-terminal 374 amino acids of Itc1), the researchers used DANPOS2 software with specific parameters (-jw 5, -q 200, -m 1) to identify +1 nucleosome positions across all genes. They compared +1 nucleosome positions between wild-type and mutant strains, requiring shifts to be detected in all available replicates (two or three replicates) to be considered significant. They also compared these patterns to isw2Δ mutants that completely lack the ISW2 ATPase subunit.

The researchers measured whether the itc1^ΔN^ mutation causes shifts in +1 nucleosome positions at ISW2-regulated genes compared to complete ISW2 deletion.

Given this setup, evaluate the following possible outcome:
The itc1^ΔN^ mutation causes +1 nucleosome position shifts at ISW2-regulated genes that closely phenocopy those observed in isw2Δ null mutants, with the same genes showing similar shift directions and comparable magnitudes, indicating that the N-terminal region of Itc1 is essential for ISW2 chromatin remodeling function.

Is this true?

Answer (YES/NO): YES